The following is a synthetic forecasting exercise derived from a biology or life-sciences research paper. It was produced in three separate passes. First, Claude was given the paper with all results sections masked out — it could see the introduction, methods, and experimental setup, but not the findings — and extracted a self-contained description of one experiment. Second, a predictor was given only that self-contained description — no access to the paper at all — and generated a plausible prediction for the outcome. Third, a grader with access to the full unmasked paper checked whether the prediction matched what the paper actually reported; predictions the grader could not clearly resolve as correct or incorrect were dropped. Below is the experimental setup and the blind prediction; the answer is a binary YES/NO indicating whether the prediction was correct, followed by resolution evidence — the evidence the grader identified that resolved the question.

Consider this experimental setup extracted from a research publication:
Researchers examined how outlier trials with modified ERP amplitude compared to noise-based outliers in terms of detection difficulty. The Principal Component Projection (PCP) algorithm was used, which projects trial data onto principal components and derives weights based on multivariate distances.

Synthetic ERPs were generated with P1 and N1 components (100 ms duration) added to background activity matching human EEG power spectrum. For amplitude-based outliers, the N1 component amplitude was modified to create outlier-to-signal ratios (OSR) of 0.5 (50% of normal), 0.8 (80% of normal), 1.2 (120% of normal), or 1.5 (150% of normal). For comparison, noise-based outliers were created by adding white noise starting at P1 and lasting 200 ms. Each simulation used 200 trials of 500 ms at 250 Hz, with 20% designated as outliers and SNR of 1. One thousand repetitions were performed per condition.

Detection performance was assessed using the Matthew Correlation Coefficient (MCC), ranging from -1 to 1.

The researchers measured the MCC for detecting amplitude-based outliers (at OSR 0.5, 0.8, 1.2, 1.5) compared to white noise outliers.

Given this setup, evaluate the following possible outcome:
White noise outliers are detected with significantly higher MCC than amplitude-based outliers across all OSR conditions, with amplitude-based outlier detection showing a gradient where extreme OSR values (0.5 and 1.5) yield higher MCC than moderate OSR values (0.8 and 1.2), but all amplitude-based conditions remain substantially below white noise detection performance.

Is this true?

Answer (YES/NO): NO